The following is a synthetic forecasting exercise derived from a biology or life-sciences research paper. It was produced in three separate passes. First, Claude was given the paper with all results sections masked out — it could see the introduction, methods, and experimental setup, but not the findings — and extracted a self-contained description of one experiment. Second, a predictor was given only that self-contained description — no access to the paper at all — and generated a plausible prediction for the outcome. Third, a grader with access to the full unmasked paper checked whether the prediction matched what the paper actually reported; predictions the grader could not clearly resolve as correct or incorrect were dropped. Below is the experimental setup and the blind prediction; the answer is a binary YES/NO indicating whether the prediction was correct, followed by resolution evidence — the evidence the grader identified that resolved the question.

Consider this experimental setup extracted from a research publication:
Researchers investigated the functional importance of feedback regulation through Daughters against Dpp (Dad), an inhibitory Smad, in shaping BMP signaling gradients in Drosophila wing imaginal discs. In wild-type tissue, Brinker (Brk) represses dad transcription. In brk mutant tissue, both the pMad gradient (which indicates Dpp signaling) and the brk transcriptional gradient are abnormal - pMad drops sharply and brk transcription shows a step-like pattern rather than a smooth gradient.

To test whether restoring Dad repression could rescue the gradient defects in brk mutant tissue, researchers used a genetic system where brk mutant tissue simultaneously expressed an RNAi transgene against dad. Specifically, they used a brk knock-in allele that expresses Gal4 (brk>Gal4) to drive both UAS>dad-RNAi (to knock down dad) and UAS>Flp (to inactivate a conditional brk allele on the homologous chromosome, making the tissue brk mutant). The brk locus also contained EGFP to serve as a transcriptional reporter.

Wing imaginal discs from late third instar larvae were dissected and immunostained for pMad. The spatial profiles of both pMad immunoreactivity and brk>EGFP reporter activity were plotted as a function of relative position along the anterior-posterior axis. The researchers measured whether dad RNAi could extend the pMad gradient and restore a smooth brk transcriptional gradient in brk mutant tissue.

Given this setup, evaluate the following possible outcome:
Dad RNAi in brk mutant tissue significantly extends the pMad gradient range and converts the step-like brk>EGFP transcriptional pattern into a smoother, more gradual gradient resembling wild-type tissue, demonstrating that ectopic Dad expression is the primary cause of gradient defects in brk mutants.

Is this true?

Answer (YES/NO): NO